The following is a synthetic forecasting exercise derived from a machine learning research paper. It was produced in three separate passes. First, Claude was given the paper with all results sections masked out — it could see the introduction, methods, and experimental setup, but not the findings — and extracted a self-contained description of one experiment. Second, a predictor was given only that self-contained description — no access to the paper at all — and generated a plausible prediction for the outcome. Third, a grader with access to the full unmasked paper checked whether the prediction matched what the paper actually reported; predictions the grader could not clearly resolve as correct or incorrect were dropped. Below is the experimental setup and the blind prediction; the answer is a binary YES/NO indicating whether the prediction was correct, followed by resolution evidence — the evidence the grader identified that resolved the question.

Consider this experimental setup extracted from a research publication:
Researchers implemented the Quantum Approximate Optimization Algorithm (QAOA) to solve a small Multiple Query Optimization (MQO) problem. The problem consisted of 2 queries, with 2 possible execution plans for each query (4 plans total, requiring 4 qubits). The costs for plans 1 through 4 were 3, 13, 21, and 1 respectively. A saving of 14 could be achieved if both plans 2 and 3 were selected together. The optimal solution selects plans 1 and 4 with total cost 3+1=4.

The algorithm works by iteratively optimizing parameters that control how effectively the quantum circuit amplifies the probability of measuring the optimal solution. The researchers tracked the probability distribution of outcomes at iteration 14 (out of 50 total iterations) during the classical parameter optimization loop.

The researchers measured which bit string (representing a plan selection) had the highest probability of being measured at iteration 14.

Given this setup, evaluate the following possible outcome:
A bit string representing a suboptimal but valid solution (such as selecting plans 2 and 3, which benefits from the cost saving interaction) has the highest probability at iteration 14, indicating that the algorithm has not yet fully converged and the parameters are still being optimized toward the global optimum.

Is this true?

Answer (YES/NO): NO